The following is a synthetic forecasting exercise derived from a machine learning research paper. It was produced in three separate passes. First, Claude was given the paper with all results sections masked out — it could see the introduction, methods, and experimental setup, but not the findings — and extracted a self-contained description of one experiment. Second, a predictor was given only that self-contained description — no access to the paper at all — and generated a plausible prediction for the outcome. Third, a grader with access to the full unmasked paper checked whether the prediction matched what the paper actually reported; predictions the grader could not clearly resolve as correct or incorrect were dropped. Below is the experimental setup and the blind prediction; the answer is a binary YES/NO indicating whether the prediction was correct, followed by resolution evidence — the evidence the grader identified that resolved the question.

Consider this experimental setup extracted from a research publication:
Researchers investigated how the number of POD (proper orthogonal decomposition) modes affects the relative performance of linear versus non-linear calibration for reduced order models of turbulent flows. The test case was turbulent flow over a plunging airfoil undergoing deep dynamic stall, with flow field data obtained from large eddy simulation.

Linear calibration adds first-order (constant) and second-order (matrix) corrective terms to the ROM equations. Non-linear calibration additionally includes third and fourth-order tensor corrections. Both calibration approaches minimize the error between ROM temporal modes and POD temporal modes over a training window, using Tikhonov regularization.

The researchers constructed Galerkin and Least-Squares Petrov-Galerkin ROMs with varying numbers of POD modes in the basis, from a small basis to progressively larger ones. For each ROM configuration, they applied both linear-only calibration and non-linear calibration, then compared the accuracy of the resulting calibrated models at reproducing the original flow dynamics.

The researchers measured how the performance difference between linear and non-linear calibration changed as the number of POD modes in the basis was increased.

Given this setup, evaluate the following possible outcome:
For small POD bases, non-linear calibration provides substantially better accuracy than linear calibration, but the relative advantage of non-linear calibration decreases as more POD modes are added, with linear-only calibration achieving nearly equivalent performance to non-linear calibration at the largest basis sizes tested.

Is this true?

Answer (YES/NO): YES